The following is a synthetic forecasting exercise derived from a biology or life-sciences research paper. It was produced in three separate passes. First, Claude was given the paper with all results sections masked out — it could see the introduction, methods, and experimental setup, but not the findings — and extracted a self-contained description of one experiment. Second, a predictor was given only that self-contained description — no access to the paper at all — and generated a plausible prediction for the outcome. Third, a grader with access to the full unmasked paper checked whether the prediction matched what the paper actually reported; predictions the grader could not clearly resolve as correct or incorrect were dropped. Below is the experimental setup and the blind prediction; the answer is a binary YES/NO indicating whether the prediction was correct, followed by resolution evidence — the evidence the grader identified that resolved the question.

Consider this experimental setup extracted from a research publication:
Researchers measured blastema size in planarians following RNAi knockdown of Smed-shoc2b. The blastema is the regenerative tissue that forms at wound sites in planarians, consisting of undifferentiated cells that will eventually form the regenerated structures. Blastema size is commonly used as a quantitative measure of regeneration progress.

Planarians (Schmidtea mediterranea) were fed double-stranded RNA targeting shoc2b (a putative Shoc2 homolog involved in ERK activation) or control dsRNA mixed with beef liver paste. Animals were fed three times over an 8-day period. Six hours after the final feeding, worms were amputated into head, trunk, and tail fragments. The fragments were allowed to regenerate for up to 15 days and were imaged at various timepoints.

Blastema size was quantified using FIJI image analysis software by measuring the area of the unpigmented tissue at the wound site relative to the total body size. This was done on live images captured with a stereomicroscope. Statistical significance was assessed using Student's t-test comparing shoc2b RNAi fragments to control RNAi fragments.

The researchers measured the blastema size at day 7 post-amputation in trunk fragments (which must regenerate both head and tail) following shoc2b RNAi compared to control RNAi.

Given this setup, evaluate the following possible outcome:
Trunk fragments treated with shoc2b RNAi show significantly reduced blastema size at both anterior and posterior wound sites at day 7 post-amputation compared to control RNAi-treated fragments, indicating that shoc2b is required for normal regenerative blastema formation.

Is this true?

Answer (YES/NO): YES